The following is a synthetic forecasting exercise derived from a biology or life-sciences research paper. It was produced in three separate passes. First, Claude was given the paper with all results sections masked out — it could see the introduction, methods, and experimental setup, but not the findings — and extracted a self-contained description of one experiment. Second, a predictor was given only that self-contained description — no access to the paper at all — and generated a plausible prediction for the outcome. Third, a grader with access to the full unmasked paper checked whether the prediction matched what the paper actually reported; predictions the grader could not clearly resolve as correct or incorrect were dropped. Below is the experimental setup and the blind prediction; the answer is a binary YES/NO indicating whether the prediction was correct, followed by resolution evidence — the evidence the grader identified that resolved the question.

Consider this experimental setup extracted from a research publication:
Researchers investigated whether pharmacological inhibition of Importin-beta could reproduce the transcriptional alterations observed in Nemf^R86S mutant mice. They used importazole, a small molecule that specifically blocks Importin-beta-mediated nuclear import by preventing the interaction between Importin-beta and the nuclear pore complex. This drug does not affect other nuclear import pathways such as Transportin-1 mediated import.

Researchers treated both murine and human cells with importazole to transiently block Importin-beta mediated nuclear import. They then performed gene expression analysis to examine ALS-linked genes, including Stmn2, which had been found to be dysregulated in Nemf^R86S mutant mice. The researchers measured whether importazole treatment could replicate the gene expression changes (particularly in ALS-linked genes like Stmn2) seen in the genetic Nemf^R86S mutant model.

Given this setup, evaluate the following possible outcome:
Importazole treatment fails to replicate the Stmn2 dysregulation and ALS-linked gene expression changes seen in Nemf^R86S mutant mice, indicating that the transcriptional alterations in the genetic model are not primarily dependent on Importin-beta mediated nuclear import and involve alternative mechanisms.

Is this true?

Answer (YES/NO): NO